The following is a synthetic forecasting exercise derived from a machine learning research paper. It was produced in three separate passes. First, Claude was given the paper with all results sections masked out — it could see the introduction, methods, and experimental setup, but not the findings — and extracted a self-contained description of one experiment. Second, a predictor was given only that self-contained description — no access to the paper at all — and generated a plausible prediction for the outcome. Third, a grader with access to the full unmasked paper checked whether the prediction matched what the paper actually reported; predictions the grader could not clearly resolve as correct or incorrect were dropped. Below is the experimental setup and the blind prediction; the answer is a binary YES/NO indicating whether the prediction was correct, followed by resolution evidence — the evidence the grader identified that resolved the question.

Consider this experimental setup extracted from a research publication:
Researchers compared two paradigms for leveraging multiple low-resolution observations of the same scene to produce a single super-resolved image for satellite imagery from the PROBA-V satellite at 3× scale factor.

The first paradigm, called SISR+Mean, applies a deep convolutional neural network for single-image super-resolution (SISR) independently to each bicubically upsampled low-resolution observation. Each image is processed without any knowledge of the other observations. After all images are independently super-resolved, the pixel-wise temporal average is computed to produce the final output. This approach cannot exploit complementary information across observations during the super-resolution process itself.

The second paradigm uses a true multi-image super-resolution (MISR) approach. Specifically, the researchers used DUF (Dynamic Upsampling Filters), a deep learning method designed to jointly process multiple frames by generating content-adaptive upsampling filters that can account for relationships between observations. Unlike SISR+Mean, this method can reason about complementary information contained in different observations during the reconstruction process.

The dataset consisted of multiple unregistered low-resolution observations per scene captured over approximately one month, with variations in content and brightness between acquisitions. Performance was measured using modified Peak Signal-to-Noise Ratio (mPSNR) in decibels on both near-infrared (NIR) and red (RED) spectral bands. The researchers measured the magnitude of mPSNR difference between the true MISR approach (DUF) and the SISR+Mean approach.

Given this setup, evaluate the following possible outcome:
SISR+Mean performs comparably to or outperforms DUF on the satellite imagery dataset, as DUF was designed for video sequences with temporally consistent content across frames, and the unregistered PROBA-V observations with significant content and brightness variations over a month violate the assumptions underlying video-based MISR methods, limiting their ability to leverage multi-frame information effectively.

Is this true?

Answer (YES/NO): NO